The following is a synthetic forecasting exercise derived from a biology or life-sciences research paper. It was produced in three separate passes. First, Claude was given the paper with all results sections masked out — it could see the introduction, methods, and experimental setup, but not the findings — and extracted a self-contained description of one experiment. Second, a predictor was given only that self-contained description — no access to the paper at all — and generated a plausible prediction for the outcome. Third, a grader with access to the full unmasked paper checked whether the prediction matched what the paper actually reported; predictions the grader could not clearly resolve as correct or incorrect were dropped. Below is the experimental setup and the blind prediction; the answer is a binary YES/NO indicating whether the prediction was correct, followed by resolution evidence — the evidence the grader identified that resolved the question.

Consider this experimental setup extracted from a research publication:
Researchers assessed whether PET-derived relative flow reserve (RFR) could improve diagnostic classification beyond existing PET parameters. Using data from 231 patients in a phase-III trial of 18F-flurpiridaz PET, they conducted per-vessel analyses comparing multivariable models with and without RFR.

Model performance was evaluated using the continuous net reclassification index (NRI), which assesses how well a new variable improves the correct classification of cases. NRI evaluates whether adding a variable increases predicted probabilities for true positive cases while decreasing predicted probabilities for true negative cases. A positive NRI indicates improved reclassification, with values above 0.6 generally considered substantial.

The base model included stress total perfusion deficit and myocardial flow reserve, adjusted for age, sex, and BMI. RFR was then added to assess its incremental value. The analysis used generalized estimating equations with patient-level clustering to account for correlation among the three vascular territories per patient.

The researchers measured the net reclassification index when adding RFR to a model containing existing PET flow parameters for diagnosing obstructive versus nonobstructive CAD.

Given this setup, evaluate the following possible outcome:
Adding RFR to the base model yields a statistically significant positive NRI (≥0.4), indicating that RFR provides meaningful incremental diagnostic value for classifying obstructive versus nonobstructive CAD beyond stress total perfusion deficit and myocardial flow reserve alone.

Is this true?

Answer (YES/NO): YES